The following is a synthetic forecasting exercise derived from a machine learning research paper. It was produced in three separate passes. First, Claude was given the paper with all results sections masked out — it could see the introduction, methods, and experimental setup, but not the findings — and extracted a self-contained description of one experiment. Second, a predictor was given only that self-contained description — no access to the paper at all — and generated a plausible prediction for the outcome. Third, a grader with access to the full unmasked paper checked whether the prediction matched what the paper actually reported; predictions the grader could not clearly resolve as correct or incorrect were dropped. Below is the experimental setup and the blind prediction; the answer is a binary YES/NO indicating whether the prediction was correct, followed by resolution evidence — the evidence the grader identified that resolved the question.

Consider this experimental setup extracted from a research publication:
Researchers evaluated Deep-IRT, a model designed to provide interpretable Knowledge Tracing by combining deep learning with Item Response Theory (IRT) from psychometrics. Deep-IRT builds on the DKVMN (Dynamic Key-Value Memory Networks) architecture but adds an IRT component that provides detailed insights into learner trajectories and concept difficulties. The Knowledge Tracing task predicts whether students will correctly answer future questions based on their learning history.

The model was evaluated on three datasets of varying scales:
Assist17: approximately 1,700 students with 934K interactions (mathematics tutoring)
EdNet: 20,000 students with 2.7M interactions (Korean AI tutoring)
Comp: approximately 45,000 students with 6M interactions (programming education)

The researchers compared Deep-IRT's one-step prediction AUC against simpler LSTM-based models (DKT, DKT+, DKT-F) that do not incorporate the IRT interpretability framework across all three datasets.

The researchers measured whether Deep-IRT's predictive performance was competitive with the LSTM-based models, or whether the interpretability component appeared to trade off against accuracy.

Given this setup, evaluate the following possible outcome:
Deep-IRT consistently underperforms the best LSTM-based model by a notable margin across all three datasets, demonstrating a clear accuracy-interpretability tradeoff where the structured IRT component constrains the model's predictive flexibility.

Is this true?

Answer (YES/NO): YES